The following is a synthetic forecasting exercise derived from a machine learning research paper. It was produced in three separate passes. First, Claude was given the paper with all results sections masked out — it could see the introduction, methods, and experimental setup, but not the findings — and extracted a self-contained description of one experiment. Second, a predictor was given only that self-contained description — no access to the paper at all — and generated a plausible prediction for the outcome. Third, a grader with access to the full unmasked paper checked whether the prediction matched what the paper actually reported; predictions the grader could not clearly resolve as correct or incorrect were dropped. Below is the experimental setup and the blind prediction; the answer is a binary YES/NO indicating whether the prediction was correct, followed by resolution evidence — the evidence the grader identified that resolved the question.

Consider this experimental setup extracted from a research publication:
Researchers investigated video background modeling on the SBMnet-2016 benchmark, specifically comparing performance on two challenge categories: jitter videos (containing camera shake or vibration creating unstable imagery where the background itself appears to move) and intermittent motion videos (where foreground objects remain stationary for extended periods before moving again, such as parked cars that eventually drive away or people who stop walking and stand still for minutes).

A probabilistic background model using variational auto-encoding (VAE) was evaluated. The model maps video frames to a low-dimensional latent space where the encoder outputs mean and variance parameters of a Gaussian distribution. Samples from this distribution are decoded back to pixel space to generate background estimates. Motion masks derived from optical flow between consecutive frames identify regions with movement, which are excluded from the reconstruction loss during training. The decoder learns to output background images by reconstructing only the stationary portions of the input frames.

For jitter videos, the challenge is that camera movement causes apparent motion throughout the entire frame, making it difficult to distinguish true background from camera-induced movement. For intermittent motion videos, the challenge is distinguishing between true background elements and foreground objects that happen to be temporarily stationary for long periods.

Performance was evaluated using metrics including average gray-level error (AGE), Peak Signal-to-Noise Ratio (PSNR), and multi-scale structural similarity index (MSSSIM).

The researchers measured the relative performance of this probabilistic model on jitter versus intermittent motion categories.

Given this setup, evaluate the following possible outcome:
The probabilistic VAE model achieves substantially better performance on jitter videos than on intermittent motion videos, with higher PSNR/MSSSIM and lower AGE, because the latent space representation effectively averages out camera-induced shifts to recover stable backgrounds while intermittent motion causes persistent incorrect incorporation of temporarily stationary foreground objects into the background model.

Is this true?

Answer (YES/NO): YES